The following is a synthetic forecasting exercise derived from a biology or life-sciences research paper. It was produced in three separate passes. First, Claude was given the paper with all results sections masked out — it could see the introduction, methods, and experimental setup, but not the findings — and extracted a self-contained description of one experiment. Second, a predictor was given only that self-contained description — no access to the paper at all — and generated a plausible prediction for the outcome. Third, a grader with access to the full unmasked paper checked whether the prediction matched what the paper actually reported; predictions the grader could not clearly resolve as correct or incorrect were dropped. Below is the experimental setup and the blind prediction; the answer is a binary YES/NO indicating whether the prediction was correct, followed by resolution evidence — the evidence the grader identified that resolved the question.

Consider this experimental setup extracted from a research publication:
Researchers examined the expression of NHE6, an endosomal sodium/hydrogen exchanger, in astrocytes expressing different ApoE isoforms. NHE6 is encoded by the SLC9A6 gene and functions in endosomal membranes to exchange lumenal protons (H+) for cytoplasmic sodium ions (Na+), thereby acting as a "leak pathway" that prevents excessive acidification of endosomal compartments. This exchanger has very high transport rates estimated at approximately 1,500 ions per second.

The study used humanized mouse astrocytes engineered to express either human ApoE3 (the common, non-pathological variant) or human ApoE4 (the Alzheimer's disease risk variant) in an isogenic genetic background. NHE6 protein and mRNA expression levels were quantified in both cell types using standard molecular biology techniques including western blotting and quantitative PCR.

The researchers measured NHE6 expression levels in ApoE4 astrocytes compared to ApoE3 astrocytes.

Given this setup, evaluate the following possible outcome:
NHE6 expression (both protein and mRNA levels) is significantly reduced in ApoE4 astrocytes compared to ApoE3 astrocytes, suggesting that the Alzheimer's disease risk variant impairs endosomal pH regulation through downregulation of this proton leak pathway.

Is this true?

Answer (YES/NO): NO